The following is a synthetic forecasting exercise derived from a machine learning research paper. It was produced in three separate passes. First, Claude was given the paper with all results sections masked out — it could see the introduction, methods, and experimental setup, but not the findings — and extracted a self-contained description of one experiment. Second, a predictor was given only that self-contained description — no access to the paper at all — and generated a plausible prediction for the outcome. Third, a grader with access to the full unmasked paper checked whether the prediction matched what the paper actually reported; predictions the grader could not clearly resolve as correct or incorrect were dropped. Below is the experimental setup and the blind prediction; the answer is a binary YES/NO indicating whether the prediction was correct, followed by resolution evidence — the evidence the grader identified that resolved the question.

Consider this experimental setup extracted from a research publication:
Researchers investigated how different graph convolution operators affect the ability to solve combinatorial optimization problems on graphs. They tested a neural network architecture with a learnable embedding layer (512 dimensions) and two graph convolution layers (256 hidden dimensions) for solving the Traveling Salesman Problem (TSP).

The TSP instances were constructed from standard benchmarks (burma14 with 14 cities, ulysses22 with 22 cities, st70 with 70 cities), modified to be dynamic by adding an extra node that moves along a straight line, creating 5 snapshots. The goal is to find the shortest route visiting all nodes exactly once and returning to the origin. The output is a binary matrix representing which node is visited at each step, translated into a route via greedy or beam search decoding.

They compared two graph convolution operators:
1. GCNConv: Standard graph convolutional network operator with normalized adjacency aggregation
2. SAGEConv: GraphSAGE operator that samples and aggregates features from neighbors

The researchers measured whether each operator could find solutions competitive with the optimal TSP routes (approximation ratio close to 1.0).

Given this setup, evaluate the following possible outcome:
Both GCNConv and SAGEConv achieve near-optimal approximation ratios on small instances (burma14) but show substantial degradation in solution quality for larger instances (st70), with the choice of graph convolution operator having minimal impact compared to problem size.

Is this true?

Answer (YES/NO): NO